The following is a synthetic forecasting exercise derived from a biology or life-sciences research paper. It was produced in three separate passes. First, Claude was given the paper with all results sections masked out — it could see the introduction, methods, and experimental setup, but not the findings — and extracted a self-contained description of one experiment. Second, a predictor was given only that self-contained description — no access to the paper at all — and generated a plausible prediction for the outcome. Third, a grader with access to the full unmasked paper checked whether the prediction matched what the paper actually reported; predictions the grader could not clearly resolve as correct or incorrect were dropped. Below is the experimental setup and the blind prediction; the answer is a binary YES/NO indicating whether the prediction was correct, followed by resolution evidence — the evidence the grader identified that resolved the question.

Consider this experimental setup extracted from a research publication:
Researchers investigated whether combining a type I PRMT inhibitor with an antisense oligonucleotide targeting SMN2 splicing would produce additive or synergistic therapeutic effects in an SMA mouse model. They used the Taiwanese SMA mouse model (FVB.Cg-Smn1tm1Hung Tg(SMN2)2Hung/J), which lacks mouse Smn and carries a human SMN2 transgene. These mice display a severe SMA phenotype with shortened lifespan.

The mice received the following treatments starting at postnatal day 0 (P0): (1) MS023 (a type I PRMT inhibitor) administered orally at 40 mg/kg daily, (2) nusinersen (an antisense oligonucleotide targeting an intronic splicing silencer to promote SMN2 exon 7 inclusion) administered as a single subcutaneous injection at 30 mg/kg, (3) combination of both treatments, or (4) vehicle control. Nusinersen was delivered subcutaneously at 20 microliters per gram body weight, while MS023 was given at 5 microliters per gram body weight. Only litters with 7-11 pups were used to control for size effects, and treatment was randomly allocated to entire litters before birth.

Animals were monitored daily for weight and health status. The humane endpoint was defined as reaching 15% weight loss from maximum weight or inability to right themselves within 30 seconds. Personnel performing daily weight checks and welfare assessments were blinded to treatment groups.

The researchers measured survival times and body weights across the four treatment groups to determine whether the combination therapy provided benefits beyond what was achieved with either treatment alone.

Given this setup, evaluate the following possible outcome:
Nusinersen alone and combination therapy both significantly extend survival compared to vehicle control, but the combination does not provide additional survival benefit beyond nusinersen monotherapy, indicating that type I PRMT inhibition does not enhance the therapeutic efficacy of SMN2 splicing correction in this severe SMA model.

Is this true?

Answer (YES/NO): NO